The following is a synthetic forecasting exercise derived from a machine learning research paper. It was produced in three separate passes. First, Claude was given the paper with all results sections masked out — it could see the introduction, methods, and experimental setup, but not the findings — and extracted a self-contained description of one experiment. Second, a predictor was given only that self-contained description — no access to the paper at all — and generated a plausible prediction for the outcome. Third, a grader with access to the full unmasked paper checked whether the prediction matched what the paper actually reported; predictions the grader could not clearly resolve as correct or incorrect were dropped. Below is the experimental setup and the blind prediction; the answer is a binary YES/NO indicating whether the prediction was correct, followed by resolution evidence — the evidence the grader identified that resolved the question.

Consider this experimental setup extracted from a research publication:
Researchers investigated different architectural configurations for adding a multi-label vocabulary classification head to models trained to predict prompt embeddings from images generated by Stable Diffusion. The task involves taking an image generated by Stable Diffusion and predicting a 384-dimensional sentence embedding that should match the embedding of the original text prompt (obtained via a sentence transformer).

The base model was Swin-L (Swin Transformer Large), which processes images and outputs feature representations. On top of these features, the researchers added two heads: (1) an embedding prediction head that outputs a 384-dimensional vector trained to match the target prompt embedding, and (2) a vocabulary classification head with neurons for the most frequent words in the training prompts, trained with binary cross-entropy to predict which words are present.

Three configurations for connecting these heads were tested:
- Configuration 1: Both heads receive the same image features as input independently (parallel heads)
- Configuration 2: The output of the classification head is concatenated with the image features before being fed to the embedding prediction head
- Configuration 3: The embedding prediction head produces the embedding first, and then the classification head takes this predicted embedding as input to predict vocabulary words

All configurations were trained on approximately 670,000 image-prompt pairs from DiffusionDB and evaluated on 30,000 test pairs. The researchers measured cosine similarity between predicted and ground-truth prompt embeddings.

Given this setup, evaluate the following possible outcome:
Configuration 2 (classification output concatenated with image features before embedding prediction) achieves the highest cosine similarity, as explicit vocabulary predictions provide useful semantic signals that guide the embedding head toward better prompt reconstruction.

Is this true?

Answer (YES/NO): NO